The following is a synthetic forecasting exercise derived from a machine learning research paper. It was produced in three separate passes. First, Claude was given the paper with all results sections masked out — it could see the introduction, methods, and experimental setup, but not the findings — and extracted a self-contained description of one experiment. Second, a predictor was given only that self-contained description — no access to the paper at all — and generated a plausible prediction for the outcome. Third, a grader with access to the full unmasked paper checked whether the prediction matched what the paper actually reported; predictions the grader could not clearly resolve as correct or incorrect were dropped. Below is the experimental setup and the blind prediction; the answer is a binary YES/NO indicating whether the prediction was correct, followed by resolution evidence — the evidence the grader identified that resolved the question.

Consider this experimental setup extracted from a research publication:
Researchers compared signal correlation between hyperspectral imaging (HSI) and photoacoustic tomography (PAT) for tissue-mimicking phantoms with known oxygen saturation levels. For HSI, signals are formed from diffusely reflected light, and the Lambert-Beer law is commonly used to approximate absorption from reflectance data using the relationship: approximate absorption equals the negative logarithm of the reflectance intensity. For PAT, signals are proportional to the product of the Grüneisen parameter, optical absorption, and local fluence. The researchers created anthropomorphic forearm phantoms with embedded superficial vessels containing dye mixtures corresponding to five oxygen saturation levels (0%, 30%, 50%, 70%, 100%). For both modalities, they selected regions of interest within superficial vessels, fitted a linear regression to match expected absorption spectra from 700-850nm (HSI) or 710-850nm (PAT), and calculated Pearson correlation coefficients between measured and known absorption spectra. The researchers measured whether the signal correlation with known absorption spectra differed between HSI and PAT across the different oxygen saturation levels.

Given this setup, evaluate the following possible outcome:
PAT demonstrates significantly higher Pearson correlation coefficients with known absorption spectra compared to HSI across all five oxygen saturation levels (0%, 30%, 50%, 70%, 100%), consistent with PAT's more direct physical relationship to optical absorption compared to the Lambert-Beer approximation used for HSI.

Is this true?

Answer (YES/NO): NO